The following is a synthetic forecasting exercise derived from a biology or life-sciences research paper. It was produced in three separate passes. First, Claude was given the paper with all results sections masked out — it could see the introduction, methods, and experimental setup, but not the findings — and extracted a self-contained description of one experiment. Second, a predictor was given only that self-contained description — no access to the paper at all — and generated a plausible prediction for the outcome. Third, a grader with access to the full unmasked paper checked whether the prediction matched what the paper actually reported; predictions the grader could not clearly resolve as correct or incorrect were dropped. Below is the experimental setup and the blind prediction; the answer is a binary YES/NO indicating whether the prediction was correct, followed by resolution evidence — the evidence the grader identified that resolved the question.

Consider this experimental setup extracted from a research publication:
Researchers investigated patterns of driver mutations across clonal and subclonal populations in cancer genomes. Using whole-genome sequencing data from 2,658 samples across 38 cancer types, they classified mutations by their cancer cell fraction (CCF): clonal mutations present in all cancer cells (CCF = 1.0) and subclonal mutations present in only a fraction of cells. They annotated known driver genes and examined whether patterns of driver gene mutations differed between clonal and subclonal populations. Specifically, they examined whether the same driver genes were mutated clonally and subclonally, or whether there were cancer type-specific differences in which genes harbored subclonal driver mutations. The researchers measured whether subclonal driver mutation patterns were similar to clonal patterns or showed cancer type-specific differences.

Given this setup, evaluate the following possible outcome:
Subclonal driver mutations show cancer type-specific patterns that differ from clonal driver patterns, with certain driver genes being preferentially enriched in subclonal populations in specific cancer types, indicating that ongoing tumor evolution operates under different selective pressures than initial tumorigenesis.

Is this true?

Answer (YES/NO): YES